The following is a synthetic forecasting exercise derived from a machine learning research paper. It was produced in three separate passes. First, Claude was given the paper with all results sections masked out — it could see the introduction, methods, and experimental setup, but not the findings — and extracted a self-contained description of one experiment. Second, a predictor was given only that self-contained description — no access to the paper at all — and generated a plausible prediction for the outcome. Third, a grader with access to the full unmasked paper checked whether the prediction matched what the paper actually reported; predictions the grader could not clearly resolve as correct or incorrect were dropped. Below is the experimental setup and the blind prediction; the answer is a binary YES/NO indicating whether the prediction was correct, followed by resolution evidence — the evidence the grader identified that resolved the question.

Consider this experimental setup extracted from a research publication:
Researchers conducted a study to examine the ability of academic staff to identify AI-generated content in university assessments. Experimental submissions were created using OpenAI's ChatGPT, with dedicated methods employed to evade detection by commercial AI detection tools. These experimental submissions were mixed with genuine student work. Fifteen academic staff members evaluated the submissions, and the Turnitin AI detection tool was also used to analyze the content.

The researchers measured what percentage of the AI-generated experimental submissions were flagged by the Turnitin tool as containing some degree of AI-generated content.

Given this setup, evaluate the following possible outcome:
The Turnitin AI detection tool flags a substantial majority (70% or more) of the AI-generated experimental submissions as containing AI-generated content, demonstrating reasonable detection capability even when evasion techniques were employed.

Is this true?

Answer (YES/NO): YES